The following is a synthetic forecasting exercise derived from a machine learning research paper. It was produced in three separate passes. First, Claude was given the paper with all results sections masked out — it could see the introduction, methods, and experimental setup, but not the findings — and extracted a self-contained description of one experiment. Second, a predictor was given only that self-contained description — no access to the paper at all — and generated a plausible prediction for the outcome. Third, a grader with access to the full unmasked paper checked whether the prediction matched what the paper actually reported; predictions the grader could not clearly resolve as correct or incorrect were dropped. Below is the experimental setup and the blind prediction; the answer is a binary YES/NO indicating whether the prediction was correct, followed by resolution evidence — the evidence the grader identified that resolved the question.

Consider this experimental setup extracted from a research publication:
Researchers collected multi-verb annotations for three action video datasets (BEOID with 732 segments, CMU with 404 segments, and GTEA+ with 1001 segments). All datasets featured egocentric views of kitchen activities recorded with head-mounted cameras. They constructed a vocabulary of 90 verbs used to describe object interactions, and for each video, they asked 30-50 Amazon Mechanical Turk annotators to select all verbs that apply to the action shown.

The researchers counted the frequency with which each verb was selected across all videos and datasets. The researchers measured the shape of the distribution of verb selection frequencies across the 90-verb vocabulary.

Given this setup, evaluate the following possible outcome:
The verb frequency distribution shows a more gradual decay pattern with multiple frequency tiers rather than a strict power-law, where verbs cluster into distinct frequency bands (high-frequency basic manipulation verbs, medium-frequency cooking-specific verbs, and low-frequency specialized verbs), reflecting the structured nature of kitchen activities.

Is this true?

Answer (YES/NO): NO